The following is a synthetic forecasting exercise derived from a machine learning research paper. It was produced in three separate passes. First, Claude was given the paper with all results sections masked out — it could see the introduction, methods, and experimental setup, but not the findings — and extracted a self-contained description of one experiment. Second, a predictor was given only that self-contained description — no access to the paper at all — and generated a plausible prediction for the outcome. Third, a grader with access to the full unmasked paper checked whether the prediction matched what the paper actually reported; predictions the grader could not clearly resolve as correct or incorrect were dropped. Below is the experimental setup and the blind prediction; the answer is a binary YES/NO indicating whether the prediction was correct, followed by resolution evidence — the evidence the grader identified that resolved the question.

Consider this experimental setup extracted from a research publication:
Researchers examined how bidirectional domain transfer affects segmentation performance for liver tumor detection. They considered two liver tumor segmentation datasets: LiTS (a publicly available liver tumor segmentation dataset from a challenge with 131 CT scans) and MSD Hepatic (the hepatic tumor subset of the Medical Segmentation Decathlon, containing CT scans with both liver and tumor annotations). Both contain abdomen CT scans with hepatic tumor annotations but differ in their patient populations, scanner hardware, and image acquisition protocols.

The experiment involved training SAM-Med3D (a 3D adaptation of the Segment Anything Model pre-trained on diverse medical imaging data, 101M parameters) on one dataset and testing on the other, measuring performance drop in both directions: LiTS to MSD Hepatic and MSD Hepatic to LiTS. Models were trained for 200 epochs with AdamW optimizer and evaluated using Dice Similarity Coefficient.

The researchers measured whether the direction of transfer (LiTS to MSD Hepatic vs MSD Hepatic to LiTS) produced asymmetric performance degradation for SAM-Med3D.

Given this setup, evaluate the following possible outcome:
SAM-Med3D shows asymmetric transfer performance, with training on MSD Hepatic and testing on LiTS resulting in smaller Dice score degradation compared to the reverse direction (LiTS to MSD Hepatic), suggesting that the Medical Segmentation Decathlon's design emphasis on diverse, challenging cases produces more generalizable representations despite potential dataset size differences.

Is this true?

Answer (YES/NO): NO